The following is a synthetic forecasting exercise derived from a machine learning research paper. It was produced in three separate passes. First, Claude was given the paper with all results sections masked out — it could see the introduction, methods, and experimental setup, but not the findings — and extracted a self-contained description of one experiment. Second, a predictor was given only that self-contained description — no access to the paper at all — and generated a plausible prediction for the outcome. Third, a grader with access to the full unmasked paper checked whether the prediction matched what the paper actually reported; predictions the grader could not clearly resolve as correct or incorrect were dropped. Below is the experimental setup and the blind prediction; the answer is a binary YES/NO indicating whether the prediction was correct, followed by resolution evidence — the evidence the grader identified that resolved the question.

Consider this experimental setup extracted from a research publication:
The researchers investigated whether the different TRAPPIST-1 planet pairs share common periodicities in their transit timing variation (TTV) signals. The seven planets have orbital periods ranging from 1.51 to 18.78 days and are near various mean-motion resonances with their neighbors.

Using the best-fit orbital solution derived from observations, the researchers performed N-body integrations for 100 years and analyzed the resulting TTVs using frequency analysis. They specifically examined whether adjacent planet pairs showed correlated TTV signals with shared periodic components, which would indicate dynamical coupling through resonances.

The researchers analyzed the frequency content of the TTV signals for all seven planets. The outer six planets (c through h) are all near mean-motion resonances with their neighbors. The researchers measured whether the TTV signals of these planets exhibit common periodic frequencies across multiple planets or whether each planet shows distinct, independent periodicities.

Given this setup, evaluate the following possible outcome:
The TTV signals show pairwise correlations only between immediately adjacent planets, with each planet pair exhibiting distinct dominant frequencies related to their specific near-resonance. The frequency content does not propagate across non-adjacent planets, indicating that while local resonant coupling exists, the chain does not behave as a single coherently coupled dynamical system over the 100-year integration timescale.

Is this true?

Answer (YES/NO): NO